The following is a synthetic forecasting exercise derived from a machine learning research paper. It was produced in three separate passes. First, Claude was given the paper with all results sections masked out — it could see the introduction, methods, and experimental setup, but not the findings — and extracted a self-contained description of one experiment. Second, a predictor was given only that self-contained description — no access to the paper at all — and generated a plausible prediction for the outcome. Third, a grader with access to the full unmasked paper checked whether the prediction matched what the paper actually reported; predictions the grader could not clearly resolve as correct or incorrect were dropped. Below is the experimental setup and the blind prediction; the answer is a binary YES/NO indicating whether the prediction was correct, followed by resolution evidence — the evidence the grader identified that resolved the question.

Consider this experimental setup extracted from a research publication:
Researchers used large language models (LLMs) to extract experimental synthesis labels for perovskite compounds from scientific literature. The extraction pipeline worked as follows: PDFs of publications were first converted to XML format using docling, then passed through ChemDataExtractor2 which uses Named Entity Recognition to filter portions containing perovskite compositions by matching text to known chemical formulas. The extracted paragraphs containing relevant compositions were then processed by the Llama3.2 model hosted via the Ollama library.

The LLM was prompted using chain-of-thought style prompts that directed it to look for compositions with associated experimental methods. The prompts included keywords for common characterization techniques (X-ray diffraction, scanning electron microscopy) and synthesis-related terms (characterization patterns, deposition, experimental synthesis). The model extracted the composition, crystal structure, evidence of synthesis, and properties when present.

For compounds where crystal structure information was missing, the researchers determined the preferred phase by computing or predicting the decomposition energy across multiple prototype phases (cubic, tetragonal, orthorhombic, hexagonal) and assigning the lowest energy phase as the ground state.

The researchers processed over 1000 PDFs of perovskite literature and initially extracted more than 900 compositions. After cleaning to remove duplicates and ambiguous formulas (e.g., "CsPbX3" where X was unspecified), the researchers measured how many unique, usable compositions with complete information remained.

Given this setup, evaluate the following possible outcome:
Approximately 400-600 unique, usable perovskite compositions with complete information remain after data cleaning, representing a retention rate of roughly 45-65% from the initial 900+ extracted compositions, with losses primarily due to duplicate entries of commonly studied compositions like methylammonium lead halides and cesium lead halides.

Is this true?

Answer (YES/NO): NO